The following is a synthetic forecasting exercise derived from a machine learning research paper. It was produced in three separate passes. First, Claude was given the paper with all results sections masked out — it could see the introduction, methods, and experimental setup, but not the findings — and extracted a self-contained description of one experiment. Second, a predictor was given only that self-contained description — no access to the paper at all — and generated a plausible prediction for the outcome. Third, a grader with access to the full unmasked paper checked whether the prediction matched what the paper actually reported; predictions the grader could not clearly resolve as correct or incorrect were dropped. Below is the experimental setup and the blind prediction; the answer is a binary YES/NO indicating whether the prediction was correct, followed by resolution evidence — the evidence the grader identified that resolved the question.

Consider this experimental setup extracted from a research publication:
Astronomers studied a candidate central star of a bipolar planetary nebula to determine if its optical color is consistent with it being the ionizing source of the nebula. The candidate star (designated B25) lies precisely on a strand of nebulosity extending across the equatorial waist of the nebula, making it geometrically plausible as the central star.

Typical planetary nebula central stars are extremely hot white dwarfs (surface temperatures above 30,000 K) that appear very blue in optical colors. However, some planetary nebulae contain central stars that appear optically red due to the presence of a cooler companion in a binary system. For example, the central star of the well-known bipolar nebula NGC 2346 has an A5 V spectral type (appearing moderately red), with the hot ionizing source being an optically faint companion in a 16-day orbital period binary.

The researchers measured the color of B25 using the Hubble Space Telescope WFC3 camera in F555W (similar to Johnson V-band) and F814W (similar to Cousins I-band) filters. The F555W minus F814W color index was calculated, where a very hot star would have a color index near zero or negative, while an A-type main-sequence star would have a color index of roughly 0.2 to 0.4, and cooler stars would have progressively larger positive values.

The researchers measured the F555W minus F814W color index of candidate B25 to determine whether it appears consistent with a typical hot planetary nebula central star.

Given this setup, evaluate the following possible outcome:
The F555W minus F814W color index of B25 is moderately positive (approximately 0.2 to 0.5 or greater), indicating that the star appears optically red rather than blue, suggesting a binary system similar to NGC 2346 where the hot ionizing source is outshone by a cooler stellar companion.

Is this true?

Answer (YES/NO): YES